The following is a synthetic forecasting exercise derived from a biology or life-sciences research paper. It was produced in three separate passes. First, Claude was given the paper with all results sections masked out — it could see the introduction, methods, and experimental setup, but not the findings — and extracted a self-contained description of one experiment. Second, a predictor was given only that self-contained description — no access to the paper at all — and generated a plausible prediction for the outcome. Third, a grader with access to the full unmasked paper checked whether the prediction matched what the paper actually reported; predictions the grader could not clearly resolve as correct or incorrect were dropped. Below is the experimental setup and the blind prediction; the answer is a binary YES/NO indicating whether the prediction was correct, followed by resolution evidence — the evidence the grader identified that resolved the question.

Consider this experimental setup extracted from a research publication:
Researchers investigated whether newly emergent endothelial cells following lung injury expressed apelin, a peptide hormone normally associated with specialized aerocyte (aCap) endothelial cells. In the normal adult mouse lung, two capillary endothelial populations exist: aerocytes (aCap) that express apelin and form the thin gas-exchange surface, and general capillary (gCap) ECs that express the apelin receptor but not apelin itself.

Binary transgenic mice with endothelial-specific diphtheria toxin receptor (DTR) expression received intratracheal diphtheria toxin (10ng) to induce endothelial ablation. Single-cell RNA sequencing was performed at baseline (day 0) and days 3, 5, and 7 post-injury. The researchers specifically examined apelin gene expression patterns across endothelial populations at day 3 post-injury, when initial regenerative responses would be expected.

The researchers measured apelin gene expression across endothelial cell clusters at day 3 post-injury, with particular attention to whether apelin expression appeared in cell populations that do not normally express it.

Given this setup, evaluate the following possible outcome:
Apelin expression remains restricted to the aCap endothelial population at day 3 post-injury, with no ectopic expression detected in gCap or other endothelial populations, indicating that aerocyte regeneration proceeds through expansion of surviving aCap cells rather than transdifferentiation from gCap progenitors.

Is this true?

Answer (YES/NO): NO